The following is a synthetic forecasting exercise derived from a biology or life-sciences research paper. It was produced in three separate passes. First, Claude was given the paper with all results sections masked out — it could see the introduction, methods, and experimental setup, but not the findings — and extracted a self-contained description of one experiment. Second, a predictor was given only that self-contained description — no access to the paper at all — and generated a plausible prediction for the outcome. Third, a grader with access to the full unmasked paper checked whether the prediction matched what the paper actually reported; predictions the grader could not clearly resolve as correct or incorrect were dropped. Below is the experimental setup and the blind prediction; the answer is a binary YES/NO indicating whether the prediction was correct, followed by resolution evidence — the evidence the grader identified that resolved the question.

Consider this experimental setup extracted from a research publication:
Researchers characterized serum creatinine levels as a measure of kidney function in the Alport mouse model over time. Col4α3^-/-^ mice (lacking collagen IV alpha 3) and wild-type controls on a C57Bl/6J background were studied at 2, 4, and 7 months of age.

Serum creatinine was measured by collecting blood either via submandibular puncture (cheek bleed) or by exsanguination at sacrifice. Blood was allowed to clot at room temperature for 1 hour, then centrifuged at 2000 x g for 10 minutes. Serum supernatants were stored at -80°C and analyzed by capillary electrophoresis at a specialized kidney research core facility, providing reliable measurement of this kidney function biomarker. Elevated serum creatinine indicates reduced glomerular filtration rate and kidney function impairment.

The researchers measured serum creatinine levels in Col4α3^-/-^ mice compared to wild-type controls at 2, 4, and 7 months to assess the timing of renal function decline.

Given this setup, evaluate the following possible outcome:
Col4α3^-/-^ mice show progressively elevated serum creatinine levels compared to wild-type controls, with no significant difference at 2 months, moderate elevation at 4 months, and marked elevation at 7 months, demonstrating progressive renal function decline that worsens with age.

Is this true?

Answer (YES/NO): NO